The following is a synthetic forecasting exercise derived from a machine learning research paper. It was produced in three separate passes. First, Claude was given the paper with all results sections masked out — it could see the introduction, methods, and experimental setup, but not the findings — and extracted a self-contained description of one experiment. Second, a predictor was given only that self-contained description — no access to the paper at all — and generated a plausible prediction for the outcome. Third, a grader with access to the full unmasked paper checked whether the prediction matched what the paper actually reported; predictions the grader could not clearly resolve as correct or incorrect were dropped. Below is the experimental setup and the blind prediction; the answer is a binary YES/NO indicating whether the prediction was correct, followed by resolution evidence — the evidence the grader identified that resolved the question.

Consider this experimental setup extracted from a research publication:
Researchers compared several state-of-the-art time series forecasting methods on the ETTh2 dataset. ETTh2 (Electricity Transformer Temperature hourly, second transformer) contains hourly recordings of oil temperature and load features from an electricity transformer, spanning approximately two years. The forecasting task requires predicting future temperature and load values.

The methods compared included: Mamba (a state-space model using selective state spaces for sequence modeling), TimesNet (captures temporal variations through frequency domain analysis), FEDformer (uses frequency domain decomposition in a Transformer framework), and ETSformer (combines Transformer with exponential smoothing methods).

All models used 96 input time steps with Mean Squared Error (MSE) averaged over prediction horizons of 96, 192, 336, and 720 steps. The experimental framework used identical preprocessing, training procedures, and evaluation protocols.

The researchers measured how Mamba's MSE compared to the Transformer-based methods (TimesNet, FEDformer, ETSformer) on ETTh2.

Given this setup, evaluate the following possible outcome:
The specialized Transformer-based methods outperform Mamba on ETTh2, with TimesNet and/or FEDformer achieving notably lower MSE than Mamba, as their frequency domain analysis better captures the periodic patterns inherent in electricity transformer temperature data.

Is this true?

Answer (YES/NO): NO